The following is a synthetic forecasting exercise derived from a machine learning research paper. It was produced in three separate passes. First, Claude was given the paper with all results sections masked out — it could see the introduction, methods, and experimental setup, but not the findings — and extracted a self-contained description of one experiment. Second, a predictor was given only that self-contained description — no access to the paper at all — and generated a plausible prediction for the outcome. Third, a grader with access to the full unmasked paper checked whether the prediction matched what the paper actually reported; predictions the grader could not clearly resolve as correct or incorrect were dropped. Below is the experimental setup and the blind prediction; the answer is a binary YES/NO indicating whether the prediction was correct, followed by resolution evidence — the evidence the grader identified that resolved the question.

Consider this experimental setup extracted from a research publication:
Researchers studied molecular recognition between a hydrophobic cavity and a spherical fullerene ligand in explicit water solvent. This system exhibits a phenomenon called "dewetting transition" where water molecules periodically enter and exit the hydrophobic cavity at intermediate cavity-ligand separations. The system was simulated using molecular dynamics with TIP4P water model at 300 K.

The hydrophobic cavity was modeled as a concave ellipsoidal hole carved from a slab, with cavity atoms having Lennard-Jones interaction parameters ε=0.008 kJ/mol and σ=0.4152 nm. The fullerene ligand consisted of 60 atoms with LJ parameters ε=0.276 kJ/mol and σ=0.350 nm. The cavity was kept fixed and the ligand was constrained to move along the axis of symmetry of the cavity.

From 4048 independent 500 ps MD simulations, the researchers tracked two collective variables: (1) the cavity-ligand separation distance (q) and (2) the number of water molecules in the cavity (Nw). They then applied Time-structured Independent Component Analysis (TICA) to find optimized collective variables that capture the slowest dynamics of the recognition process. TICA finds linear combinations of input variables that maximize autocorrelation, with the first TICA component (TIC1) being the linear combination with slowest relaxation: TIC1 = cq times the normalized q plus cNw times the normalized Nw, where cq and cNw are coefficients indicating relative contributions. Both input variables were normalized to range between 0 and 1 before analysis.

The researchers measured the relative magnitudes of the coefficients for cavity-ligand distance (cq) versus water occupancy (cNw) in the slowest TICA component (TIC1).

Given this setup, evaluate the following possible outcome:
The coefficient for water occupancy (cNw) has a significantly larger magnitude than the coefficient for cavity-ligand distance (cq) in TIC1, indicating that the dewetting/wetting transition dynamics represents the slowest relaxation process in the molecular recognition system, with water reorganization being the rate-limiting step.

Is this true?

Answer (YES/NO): NO